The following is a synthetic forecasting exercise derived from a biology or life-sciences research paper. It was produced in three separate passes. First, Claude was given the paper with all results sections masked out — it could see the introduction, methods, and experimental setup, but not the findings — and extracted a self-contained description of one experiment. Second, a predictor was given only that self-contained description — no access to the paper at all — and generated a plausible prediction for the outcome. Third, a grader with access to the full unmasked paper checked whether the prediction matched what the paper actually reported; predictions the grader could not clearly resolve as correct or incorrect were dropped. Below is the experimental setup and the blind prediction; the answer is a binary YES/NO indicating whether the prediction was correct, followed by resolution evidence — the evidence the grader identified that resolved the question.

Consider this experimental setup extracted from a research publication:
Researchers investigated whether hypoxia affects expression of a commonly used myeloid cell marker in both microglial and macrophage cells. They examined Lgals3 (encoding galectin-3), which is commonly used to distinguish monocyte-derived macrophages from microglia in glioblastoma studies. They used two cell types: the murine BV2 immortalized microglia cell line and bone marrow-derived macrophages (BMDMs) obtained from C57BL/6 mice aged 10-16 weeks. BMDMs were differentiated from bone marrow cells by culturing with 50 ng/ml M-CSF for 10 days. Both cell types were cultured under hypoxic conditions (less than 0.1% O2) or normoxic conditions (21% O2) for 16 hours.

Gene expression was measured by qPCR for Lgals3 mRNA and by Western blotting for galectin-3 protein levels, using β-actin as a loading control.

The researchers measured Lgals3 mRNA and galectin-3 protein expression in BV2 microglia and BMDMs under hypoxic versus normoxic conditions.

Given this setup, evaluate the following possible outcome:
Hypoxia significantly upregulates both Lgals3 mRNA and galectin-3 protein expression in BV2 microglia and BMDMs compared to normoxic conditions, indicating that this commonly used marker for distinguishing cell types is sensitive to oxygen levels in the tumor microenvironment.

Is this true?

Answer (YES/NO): YES